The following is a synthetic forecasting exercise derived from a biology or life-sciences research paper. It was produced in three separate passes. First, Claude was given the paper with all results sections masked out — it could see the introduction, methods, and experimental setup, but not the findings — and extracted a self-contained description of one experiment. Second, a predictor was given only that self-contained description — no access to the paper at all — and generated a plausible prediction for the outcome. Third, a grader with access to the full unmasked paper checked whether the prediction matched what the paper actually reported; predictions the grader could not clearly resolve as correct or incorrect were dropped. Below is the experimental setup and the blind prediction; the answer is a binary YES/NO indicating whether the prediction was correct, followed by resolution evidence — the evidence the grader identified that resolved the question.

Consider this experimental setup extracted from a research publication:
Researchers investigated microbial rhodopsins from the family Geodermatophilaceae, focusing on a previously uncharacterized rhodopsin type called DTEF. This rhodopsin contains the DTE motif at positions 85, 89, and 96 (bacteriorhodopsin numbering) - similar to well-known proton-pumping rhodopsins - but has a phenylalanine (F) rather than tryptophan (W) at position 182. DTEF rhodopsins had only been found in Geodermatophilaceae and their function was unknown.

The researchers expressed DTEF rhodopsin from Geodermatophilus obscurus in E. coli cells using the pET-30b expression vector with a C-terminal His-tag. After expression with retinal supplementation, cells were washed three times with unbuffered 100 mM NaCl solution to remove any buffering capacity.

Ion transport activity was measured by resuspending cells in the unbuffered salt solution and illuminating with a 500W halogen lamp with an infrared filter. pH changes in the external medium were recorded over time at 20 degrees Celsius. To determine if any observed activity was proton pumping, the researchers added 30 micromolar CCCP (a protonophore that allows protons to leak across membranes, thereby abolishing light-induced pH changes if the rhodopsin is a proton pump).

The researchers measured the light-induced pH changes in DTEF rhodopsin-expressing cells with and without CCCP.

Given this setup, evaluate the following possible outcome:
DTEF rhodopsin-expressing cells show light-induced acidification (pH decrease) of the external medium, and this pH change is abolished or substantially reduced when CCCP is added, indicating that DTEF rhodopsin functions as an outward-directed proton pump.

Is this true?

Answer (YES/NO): YES